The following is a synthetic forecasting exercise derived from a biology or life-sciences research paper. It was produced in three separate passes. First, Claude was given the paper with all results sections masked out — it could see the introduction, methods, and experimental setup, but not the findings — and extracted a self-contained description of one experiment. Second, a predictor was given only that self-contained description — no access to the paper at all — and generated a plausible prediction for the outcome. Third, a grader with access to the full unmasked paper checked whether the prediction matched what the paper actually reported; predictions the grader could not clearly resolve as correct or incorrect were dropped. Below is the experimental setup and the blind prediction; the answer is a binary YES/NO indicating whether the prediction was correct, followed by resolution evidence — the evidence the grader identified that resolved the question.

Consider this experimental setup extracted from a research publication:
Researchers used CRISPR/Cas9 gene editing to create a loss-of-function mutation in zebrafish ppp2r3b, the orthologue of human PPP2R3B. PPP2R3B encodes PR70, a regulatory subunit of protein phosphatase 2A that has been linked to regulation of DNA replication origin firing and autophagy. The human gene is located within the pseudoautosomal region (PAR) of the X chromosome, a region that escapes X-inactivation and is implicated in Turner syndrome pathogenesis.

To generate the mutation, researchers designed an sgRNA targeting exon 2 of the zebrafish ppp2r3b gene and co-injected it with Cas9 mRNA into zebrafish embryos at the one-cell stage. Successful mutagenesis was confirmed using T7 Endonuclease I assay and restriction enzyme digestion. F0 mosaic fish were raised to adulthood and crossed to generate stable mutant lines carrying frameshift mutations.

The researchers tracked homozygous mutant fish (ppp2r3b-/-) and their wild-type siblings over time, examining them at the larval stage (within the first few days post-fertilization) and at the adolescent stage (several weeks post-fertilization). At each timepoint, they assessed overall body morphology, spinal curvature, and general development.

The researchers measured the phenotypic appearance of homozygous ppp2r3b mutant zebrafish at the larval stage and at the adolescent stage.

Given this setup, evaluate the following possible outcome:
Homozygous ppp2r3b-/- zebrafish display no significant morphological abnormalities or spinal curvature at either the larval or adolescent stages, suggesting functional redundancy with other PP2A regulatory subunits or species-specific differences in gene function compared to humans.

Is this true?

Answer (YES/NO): NO